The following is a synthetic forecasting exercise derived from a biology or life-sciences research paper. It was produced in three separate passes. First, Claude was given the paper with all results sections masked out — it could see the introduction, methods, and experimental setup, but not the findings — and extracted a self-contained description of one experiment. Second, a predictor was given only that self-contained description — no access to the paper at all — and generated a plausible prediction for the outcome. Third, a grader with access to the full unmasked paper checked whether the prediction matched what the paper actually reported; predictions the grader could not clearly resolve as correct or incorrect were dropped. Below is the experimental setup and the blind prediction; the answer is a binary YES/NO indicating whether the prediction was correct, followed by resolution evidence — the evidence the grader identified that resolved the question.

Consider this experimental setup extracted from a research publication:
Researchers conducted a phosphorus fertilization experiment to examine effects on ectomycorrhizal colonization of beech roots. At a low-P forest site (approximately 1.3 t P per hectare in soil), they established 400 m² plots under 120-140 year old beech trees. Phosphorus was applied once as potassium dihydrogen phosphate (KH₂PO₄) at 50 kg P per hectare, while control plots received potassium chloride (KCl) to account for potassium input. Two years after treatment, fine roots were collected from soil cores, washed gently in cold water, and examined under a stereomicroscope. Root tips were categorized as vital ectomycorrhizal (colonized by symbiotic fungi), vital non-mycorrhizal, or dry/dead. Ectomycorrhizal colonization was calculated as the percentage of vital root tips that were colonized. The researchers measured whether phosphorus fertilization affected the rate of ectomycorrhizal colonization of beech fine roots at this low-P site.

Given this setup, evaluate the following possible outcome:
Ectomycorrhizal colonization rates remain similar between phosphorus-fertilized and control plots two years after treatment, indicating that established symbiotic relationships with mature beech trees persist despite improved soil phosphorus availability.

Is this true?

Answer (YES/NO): YES